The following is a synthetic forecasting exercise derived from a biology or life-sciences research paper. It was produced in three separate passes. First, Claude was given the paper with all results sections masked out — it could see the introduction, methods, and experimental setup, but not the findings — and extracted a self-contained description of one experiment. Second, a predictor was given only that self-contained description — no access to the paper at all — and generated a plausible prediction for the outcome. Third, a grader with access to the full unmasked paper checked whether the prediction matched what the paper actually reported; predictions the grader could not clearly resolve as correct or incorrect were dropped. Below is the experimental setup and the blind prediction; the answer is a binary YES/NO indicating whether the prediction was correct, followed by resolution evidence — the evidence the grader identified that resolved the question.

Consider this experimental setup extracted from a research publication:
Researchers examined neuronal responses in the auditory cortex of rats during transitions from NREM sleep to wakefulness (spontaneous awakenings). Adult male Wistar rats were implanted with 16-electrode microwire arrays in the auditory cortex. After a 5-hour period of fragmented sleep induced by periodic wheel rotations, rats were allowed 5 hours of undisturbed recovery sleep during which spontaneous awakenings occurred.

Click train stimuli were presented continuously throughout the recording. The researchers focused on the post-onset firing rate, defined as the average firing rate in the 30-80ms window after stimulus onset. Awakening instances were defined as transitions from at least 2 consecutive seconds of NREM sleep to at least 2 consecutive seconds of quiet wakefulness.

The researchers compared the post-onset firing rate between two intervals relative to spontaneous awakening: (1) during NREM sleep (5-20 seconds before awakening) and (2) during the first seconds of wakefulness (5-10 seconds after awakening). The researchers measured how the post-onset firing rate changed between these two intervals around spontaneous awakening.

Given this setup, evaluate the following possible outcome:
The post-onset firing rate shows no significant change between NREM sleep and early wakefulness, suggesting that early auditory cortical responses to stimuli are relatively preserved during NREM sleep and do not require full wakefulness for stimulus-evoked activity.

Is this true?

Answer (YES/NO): NO